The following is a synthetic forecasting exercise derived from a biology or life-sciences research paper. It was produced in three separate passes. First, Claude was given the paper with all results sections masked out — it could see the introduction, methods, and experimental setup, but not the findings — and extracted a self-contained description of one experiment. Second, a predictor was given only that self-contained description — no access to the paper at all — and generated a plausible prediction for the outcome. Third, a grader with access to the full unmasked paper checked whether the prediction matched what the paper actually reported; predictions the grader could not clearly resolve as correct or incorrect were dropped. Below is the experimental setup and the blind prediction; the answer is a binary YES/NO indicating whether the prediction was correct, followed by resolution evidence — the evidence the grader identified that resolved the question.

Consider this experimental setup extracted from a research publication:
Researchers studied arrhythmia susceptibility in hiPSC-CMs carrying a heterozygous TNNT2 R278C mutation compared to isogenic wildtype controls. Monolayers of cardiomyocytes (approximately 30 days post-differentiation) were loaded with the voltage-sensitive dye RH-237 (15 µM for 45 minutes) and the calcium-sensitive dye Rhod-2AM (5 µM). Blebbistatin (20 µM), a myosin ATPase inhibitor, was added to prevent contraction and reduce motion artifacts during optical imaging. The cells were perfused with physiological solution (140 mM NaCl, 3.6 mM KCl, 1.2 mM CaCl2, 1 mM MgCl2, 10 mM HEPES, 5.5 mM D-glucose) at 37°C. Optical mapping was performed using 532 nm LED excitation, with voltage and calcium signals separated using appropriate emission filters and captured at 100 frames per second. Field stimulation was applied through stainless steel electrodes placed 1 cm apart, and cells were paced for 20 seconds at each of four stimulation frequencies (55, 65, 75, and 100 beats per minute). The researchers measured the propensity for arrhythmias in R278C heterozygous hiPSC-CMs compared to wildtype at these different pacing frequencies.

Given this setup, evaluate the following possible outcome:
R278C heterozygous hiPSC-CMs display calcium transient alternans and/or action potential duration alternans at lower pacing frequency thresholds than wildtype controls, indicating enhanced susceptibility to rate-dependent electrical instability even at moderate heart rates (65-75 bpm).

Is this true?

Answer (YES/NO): NO